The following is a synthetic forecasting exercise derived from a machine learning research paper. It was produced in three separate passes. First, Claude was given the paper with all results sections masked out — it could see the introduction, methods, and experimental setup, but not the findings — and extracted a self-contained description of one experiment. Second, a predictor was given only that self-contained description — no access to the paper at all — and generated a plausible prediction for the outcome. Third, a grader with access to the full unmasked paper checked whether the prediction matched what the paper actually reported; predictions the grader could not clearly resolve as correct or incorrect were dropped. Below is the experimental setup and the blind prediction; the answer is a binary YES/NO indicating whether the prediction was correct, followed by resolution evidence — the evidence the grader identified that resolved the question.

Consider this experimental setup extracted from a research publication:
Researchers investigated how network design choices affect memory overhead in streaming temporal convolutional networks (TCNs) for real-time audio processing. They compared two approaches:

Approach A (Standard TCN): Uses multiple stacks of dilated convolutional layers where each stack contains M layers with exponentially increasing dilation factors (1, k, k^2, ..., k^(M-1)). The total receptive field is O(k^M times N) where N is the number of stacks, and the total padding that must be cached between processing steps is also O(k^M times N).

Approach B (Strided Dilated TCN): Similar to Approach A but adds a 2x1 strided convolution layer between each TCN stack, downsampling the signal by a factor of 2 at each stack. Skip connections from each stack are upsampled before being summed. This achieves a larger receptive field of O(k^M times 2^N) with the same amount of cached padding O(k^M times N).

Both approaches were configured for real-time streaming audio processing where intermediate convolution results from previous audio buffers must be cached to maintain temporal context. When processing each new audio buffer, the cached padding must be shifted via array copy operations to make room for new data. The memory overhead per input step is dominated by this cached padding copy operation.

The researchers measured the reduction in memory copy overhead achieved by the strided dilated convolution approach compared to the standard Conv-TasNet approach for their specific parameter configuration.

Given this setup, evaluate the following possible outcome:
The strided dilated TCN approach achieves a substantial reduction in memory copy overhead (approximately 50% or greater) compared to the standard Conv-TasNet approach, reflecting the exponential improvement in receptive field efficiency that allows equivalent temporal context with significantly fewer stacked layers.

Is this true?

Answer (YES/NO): YES